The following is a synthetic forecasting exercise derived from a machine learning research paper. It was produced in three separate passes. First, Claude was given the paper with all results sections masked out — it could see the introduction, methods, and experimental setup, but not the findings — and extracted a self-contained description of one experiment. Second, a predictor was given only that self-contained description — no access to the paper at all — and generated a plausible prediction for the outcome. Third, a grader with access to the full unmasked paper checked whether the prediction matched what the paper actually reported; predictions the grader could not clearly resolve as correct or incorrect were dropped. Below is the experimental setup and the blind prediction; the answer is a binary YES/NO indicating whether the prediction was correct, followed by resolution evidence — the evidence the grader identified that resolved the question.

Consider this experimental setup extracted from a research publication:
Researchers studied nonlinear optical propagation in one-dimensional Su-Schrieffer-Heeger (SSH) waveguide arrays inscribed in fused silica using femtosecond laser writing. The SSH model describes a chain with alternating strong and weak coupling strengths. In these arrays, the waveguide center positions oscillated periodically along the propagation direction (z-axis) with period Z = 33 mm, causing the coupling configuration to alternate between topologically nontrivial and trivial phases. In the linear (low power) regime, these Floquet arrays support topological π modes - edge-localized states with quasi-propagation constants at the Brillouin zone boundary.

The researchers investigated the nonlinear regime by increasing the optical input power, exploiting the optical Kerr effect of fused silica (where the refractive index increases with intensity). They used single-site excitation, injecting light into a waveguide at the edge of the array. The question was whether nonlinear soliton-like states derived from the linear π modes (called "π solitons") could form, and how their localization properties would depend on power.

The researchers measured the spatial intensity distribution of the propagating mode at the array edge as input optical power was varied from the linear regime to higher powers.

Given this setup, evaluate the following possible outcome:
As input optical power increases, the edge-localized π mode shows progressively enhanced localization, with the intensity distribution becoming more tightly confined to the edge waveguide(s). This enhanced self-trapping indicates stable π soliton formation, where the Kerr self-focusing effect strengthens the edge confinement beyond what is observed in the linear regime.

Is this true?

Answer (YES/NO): NO